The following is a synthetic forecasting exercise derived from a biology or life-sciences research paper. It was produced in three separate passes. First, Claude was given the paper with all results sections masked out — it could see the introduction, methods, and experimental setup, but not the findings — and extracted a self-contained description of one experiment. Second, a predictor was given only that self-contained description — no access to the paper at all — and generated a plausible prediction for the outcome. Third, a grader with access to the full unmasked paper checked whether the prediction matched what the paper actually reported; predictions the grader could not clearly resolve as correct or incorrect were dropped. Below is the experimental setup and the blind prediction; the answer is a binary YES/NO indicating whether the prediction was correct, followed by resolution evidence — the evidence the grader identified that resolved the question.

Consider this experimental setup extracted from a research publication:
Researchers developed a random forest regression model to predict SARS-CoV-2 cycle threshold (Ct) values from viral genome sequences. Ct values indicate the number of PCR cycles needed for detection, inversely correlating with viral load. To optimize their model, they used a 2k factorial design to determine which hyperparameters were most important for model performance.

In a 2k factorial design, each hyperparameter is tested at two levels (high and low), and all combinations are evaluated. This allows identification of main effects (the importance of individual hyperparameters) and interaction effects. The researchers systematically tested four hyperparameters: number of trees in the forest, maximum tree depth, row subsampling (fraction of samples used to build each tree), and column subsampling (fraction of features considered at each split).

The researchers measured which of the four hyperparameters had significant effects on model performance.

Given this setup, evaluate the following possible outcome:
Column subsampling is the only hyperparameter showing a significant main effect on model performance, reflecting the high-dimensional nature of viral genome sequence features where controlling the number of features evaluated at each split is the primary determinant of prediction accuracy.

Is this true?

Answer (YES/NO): NO